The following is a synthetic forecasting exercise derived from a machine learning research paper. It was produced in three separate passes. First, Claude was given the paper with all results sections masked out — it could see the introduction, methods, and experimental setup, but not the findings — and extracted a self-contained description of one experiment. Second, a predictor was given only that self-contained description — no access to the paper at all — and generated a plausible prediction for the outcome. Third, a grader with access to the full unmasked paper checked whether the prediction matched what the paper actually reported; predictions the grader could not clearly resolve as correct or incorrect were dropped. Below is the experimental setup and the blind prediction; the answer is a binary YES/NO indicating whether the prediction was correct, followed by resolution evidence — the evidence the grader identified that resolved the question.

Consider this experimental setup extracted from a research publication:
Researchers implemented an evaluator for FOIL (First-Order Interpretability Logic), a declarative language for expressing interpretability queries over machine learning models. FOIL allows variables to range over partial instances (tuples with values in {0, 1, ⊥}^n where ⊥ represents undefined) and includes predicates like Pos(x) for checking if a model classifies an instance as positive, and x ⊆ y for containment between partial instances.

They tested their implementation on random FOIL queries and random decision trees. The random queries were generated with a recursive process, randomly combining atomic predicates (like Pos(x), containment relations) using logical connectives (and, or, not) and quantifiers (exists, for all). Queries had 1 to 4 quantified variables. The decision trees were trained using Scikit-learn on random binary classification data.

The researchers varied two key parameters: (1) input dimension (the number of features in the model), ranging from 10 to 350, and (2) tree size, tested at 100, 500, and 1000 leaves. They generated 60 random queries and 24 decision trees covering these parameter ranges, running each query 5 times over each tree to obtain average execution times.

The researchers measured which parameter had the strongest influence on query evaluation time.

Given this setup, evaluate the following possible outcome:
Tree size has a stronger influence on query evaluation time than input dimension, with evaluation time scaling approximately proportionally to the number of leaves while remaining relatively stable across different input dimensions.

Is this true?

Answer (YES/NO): NO